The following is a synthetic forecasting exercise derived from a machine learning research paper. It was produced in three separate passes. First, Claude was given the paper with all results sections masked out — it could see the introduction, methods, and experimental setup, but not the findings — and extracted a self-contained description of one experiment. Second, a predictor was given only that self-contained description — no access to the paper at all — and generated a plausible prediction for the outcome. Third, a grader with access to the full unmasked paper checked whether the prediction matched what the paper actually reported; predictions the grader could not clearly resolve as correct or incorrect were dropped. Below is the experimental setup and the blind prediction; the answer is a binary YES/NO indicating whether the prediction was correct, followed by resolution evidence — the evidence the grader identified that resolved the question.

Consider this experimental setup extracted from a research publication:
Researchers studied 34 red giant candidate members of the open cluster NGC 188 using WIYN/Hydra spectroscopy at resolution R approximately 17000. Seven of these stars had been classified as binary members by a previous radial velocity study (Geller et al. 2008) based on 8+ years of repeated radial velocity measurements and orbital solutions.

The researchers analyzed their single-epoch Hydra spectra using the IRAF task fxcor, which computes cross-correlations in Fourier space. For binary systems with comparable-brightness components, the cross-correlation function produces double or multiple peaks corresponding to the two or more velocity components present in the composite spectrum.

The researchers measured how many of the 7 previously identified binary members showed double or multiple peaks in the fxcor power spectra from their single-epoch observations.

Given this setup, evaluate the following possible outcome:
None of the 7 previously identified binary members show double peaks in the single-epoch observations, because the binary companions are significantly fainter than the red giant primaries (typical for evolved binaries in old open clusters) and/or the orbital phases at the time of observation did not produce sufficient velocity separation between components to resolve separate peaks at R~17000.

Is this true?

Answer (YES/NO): NO